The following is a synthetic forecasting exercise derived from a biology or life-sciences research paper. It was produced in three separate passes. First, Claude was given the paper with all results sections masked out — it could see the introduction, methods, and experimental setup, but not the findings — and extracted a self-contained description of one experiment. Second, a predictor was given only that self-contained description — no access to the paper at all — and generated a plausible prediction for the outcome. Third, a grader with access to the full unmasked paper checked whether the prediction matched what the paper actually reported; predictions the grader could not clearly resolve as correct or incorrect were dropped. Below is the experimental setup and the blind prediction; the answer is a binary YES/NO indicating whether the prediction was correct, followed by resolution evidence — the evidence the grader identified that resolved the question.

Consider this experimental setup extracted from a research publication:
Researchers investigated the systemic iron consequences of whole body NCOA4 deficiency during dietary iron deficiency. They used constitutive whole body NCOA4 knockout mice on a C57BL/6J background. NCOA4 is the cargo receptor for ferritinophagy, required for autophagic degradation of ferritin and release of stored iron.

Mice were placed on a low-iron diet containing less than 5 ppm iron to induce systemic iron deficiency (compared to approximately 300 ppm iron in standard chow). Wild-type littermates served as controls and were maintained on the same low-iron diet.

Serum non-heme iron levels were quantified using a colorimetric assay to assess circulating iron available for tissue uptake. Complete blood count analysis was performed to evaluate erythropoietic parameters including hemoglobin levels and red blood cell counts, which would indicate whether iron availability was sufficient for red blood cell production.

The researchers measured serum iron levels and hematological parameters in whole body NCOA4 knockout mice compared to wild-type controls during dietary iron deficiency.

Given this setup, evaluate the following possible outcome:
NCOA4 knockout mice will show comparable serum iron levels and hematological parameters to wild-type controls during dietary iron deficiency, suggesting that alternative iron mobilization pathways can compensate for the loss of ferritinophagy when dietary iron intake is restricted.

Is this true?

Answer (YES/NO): YES